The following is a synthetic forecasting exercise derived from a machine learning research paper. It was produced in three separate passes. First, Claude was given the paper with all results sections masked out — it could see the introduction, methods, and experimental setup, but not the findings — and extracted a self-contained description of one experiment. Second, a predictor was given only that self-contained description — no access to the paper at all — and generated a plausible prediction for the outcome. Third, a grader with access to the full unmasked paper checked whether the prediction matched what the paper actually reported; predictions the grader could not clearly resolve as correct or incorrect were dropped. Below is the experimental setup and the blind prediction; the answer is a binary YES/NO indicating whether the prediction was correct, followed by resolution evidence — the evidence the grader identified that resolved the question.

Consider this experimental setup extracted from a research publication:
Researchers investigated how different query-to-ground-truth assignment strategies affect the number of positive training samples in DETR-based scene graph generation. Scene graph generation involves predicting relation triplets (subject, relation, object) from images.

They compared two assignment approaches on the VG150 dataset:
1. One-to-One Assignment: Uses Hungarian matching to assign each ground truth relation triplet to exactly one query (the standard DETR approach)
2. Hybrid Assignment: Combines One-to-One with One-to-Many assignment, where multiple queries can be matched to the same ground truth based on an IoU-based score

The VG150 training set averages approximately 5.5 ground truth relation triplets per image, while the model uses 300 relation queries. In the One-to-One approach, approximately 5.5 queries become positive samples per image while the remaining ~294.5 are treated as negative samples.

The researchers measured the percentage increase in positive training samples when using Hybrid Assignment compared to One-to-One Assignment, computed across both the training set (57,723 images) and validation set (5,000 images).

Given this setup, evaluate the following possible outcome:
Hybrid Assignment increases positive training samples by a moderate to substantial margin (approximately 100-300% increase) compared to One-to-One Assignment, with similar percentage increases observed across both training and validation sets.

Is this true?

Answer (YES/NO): NO